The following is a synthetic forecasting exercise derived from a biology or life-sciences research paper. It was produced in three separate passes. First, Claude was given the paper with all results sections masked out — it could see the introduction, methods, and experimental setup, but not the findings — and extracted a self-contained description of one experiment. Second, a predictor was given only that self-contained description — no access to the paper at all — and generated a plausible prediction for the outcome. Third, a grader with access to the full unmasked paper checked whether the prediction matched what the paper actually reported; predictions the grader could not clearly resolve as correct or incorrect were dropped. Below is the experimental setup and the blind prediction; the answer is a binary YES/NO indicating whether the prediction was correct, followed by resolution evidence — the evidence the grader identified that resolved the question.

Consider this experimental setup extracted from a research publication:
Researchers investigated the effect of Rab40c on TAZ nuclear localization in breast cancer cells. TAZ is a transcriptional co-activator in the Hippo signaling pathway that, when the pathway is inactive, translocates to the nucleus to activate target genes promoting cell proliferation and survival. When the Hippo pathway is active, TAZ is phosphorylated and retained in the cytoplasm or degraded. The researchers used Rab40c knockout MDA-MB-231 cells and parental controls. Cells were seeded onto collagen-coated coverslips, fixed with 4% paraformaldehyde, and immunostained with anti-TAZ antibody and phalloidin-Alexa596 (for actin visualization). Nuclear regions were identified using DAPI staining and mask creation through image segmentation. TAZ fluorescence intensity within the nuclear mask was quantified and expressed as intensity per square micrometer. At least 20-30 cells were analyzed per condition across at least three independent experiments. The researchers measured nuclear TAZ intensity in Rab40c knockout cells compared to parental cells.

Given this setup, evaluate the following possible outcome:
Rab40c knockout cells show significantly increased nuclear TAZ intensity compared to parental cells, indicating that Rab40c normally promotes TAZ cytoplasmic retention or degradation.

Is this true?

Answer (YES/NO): YES